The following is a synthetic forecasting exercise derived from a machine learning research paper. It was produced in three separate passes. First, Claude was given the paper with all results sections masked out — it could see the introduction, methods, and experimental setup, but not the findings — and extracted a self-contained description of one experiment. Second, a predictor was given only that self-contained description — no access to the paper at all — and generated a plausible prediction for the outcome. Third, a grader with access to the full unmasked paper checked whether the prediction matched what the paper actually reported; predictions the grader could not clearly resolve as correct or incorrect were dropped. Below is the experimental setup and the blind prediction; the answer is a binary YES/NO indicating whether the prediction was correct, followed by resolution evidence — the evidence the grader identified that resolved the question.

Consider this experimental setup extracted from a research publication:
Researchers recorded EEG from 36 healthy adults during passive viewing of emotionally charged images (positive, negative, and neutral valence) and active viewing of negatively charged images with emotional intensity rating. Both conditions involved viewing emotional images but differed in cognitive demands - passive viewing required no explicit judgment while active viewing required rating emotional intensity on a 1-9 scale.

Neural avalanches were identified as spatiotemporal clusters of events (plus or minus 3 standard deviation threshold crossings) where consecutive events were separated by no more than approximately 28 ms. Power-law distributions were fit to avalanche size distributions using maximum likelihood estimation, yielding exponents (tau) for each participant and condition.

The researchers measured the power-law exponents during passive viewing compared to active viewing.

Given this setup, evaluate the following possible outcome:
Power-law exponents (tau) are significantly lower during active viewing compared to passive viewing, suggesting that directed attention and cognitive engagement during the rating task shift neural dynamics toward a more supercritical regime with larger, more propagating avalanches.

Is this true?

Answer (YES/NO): NO